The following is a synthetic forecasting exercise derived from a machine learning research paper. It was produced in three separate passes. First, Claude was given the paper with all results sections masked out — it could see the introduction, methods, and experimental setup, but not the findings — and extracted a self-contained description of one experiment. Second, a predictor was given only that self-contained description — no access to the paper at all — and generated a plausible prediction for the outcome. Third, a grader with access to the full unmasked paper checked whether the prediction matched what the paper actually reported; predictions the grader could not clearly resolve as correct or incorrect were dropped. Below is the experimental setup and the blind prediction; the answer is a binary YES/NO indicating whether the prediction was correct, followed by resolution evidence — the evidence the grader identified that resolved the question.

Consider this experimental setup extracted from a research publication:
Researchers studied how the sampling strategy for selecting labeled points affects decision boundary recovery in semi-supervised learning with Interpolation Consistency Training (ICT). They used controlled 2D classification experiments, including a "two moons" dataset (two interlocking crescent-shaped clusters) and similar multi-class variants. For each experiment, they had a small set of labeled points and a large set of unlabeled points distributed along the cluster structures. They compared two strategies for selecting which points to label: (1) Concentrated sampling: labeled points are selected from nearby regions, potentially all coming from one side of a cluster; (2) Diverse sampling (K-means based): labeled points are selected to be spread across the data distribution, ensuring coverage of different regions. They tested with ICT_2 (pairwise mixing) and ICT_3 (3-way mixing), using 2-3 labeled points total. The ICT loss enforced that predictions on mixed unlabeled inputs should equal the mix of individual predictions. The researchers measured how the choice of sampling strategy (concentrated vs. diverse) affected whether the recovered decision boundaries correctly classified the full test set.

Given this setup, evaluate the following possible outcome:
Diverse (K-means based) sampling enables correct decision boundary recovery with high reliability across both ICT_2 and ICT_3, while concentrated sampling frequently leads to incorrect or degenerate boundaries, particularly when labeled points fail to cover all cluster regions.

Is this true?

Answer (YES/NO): YES